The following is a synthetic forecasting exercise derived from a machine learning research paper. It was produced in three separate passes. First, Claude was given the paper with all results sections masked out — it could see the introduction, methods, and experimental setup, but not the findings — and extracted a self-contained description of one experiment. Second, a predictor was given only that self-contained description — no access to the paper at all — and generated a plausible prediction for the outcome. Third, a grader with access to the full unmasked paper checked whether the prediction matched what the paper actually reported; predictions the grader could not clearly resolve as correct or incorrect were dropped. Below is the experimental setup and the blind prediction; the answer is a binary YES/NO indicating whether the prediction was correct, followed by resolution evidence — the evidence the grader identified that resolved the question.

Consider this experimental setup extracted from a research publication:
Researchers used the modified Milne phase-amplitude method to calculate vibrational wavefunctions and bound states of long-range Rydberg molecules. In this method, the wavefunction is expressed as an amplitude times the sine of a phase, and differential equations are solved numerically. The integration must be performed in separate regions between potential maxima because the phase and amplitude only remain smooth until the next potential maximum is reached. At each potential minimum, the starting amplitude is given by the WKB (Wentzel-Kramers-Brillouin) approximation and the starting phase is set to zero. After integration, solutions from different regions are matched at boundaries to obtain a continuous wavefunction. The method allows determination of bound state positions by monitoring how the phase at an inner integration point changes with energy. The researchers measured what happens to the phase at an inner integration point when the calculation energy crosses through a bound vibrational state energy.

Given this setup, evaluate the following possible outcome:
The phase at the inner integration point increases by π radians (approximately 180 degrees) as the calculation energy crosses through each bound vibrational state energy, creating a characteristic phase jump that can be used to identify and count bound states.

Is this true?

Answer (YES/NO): YES